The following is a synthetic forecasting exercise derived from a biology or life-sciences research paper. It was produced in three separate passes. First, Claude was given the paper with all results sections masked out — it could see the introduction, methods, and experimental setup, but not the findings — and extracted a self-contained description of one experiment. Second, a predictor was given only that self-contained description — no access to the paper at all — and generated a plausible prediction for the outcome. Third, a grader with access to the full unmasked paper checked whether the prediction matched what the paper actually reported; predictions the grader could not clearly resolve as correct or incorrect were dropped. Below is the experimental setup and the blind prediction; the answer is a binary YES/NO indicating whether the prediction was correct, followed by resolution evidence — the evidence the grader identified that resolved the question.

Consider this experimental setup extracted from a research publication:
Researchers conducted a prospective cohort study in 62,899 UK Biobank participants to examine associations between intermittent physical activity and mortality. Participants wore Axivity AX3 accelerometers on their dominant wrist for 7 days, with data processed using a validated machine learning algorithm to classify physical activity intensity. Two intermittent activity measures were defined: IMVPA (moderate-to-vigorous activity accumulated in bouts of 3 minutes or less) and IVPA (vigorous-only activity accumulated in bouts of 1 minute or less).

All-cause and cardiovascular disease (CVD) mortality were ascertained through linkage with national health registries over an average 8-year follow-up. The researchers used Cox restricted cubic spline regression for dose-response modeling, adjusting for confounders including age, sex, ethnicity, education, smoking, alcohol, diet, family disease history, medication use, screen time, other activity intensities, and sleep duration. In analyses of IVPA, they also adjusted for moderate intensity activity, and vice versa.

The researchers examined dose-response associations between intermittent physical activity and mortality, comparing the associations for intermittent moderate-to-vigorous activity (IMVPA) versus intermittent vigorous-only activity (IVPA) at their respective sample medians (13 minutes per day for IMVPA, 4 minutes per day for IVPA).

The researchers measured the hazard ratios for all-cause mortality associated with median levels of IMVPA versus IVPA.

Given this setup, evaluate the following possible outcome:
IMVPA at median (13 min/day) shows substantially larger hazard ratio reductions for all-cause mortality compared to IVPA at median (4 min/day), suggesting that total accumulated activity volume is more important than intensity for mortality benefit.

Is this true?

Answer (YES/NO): NO